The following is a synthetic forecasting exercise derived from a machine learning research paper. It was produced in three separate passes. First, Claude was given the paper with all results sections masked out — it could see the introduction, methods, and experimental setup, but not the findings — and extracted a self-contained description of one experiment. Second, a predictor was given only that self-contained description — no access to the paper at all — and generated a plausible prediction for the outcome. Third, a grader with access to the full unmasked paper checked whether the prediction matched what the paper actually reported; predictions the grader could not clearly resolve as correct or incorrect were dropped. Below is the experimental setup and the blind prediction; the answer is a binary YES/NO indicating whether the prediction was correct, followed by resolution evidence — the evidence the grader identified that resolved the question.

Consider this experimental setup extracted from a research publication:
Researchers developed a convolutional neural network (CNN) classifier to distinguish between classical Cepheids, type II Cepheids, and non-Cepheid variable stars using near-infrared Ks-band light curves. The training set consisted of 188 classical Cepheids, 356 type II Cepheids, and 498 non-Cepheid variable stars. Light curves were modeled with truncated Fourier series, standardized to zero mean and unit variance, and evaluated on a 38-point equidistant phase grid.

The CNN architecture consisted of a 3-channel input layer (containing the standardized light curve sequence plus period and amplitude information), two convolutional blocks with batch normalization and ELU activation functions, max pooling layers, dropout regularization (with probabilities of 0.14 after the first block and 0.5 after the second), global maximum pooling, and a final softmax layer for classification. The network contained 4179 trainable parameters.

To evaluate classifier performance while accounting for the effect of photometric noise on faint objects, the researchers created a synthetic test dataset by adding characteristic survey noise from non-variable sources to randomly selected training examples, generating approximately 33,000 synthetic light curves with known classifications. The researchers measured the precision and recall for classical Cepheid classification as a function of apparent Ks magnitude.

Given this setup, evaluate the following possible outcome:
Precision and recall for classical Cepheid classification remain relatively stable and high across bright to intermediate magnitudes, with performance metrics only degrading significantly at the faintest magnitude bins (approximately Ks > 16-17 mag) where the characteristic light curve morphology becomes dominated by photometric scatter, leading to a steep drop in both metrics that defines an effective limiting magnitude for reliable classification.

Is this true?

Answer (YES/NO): NO